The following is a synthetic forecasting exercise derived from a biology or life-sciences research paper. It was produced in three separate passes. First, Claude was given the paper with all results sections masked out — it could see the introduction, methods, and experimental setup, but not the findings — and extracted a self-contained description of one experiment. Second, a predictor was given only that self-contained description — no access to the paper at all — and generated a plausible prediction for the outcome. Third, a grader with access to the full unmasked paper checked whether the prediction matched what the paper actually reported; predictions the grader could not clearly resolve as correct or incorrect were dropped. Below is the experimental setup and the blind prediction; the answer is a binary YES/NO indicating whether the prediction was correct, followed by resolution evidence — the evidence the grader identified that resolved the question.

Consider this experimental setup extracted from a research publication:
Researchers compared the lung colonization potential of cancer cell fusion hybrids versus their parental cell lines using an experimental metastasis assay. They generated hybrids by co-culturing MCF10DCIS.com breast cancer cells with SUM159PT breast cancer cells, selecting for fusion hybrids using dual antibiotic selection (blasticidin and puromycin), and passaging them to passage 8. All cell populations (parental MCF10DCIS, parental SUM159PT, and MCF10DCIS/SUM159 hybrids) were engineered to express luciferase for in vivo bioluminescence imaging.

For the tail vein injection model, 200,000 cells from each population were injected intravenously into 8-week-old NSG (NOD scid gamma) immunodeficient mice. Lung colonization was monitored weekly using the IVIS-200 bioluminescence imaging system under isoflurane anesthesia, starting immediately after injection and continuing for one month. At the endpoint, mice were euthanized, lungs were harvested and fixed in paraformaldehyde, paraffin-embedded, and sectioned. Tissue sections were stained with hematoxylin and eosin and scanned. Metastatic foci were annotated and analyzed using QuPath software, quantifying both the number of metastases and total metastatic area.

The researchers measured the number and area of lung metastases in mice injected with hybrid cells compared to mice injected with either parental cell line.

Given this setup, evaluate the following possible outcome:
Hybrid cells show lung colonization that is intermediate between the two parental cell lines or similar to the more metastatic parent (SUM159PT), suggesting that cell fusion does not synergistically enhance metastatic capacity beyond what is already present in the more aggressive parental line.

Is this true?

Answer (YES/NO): NO